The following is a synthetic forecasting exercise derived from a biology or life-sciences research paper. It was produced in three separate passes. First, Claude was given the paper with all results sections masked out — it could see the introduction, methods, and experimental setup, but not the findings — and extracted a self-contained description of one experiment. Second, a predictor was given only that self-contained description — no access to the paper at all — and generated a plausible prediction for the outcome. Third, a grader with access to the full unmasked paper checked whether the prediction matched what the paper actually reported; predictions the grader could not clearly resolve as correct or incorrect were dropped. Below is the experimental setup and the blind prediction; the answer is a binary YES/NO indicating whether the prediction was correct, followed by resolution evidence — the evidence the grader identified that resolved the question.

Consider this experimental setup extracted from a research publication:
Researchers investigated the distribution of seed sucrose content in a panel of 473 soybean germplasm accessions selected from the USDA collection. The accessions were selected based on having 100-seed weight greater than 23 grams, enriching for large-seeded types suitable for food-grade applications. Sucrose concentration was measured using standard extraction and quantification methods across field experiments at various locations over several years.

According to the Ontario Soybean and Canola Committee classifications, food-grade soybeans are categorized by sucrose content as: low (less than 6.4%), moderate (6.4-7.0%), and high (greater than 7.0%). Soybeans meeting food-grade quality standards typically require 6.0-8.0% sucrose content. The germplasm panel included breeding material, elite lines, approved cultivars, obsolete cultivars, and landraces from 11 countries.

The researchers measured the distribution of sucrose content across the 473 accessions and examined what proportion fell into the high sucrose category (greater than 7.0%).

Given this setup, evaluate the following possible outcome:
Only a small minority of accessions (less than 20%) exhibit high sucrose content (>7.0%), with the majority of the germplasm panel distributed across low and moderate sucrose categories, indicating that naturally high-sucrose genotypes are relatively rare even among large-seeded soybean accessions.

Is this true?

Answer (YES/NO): YES